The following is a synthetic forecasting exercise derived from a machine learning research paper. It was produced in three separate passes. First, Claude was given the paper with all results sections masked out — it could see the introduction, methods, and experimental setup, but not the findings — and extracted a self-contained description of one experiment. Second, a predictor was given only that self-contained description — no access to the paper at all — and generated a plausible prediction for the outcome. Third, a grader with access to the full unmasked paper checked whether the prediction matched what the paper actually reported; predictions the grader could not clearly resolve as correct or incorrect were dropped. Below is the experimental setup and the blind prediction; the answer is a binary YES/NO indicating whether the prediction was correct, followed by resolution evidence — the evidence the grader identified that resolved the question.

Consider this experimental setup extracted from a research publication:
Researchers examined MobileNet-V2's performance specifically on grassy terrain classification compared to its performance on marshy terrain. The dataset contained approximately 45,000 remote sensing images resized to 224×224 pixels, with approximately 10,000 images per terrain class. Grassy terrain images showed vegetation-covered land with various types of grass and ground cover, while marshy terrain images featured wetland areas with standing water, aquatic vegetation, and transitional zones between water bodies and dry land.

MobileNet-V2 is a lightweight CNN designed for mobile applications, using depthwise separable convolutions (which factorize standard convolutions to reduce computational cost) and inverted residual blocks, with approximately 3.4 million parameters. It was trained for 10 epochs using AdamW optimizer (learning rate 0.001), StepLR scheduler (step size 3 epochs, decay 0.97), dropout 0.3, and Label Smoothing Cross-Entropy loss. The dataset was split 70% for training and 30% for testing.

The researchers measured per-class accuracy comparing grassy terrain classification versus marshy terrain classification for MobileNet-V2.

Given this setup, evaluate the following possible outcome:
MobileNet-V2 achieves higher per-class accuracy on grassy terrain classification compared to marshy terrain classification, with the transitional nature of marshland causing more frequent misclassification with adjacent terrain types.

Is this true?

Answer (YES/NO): YES